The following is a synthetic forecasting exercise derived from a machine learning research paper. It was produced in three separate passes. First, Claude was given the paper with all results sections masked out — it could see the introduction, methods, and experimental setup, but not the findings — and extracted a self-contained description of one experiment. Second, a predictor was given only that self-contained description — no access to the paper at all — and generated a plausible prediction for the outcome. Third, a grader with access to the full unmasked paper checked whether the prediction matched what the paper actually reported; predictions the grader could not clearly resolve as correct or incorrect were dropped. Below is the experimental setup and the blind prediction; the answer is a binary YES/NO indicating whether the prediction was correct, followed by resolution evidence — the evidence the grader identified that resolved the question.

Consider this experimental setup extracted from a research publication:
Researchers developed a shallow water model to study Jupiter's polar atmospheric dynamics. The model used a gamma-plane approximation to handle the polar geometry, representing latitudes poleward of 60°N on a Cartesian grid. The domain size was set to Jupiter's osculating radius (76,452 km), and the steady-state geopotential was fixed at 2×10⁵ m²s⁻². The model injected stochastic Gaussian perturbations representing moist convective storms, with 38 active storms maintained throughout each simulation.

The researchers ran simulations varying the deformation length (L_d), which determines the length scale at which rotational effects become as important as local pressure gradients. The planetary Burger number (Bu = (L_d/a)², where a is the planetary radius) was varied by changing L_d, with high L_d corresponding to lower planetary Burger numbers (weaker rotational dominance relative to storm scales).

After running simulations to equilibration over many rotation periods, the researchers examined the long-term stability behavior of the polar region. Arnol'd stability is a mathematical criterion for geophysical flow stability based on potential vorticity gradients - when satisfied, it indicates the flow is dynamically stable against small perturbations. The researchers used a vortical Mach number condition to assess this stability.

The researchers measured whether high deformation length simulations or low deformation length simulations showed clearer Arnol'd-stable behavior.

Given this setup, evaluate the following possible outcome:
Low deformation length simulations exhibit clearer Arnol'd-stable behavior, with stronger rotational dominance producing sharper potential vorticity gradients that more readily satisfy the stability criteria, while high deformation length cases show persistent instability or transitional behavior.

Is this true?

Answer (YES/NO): NO